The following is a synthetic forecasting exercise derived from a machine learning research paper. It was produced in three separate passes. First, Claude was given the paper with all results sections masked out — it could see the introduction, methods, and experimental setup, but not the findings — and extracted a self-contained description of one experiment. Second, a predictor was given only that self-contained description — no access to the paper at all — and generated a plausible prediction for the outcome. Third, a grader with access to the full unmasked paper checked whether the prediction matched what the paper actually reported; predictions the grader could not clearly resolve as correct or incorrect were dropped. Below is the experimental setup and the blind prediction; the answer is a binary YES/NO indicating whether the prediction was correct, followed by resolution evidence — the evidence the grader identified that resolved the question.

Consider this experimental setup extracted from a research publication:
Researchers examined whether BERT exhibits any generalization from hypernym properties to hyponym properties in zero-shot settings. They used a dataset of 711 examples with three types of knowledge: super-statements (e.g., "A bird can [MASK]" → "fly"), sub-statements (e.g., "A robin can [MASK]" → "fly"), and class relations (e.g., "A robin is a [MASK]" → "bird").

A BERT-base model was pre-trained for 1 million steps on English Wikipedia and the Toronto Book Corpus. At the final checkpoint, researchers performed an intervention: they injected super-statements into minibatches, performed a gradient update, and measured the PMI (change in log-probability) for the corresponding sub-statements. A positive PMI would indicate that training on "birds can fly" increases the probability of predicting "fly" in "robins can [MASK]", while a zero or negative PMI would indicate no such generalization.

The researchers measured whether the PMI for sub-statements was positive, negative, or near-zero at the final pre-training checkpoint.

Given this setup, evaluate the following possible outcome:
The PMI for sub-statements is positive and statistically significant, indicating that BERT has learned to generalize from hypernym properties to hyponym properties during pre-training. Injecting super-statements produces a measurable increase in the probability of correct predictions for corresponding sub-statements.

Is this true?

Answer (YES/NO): NO